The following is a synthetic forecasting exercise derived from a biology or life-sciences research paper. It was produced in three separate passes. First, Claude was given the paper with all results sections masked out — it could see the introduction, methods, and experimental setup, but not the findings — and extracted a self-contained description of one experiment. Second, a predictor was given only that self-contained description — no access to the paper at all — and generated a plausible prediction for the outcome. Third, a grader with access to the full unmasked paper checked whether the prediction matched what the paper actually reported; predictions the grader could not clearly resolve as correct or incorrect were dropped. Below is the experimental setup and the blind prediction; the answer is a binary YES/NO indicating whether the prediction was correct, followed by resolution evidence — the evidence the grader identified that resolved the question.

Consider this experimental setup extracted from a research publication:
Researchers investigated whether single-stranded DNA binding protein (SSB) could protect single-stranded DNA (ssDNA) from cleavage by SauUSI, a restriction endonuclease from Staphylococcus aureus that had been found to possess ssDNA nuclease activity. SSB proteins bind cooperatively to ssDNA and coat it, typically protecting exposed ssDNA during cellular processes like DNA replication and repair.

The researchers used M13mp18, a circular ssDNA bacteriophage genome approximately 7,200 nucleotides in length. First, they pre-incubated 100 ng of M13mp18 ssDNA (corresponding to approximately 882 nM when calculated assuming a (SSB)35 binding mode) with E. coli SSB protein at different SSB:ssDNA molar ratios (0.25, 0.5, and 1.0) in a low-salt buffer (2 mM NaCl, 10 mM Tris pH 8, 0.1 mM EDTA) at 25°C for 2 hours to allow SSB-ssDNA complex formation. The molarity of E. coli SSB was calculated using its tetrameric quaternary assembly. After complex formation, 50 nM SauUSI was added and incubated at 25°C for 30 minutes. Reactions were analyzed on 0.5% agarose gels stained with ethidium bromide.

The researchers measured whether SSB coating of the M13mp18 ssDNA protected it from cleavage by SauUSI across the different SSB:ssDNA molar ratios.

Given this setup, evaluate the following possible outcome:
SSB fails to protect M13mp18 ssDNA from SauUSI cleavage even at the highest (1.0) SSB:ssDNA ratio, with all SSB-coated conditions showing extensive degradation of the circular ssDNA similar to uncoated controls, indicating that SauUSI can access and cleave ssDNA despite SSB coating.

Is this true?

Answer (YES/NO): NO